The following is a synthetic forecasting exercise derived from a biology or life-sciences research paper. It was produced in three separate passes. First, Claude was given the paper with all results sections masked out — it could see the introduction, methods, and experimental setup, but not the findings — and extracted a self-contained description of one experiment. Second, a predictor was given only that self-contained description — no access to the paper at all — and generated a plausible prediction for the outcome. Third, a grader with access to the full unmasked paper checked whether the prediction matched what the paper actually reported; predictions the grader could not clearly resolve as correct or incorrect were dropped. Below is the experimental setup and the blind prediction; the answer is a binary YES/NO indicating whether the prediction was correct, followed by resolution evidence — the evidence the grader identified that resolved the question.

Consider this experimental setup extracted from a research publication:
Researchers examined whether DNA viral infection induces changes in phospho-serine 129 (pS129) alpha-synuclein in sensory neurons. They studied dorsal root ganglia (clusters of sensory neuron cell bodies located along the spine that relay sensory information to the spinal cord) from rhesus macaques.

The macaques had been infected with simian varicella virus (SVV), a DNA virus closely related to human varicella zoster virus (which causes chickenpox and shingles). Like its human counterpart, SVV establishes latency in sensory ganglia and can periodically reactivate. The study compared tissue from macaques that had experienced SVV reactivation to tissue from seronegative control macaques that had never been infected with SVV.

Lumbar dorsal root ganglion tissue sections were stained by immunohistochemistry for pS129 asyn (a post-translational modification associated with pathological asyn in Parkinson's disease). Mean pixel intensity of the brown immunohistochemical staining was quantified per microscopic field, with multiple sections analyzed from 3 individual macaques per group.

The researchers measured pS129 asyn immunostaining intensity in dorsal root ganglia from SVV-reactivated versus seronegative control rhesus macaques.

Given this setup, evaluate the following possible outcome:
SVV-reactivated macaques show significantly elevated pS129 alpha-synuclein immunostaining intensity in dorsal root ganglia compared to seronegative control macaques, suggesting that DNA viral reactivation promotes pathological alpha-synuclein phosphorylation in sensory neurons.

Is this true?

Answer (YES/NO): YES